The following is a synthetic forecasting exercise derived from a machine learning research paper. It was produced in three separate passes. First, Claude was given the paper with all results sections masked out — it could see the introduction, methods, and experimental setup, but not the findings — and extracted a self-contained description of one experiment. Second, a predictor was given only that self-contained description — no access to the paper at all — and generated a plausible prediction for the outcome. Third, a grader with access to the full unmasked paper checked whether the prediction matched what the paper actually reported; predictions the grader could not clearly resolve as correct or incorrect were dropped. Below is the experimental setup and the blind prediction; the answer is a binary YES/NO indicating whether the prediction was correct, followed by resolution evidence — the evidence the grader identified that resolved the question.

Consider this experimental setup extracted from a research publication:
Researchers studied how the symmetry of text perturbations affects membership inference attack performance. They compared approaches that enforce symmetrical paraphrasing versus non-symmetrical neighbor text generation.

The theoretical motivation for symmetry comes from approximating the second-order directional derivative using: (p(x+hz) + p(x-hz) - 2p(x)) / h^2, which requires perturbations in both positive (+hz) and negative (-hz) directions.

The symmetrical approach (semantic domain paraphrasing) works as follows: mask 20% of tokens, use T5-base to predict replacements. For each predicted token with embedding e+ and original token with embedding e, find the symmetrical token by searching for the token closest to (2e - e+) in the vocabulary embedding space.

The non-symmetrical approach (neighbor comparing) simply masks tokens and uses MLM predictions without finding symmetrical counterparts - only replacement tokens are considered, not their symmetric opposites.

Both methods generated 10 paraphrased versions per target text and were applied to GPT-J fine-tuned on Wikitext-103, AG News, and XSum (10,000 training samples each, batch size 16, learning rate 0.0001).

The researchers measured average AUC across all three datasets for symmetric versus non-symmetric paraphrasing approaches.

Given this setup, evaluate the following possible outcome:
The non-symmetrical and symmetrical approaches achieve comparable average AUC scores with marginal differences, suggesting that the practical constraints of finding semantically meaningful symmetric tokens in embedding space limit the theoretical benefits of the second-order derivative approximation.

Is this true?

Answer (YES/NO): YES